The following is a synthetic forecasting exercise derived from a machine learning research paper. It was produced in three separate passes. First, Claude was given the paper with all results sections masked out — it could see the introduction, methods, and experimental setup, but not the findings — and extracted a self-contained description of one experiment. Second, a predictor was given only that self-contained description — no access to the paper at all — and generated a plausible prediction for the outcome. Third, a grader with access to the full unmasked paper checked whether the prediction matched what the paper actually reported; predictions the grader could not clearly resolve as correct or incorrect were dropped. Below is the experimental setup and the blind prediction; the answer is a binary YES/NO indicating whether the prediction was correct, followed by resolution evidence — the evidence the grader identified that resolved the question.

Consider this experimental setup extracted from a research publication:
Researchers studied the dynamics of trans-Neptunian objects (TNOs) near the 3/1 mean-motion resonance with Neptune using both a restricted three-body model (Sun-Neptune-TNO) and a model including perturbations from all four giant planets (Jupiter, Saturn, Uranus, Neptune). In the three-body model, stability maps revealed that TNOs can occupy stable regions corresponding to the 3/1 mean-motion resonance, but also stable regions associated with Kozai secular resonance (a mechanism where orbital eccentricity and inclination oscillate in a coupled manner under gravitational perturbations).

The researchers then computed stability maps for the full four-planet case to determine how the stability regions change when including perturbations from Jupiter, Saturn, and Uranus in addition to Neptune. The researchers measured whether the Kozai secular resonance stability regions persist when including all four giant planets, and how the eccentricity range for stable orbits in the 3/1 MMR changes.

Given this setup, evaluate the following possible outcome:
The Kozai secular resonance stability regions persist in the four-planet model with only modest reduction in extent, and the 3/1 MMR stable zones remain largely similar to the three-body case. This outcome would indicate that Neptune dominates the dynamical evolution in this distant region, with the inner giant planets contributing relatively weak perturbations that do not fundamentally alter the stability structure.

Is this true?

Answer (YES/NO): NO